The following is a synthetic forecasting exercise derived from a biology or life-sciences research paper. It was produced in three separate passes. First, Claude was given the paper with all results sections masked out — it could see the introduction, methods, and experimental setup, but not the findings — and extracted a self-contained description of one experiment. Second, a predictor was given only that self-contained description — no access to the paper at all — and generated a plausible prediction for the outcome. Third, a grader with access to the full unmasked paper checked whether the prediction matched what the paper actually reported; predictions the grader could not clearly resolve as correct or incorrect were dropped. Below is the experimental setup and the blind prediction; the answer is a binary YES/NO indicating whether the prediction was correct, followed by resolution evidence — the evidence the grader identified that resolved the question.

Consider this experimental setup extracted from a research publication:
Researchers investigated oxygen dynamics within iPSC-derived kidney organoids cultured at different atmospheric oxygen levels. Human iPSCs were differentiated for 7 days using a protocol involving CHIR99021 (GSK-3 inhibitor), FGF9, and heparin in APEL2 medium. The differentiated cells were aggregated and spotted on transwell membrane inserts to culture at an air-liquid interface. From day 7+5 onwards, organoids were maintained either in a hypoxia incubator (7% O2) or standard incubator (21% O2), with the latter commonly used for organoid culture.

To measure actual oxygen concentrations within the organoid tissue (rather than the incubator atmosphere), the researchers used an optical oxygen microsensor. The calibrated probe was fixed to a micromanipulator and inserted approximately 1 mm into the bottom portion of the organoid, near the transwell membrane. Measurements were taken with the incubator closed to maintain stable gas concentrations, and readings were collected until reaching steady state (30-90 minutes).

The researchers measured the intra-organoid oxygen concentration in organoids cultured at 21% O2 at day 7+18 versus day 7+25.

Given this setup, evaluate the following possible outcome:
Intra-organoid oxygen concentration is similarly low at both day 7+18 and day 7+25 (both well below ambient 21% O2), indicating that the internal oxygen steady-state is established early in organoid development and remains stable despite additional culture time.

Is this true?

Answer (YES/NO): NO